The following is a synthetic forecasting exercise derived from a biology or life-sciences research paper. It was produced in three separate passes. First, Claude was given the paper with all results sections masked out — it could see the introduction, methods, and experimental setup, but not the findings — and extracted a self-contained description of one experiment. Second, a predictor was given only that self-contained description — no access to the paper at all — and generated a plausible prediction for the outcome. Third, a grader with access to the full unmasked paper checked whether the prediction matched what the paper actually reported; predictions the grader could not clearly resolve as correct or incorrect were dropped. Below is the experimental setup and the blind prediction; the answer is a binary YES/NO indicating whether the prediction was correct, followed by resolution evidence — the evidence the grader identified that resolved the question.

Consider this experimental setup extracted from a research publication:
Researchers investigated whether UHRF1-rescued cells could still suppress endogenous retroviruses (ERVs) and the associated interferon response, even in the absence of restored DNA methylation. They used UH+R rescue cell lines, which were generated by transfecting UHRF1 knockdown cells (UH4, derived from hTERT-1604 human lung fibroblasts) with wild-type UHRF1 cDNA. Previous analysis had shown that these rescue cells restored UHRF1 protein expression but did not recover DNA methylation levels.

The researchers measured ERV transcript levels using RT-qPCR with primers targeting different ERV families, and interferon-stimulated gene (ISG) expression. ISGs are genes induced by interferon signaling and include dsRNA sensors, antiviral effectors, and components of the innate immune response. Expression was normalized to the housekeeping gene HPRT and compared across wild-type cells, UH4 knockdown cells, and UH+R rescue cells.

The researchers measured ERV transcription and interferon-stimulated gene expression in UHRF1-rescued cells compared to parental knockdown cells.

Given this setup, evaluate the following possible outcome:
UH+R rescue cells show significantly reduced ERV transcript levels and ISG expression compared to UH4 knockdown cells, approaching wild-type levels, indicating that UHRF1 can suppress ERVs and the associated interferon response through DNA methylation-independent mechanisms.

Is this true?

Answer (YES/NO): YES